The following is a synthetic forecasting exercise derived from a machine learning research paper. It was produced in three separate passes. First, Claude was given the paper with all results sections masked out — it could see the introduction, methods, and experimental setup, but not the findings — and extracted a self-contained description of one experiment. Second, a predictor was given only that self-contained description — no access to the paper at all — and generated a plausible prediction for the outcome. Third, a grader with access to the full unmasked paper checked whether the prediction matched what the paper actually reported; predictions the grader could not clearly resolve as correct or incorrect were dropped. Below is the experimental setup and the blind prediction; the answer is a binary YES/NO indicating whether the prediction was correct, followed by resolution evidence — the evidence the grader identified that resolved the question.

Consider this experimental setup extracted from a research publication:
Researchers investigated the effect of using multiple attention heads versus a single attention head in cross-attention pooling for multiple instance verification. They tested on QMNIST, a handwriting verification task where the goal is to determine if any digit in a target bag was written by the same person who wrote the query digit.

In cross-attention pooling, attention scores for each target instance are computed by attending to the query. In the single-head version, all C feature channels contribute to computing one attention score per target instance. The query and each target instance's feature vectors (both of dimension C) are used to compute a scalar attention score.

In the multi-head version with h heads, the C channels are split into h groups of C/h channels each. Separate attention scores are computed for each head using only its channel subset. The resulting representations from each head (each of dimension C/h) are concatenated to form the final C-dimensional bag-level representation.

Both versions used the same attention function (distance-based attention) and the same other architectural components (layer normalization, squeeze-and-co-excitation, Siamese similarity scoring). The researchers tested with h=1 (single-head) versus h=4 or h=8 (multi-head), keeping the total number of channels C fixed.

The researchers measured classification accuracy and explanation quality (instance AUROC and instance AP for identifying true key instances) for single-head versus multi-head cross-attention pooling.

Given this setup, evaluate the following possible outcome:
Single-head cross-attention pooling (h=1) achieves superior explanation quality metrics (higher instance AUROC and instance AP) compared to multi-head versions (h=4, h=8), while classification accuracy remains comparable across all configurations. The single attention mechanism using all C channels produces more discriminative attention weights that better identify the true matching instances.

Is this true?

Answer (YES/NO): NO